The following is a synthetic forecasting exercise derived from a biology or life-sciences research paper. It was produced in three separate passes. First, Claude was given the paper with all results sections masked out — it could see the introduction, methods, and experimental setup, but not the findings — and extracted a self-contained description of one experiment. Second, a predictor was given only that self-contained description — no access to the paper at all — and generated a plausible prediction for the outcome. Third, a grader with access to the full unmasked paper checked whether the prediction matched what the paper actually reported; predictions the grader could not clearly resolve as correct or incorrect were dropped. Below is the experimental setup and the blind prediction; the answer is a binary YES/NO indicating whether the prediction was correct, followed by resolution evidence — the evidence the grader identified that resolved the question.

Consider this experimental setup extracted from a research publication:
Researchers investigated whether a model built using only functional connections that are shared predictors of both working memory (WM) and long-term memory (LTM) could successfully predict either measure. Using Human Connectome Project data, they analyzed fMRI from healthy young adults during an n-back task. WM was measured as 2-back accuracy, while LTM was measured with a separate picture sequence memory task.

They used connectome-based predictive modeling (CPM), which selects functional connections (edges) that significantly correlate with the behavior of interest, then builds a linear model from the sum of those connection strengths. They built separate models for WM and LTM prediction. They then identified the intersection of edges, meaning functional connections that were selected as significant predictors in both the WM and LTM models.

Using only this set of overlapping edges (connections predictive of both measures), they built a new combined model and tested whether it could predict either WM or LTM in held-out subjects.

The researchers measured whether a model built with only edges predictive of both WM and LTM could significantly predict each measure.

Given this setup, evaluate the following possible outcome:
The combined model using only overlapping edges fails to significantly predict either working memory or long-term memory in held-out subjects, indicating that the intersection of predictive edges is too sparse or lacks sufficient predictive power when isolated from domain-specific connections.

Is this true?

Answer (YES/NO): NO